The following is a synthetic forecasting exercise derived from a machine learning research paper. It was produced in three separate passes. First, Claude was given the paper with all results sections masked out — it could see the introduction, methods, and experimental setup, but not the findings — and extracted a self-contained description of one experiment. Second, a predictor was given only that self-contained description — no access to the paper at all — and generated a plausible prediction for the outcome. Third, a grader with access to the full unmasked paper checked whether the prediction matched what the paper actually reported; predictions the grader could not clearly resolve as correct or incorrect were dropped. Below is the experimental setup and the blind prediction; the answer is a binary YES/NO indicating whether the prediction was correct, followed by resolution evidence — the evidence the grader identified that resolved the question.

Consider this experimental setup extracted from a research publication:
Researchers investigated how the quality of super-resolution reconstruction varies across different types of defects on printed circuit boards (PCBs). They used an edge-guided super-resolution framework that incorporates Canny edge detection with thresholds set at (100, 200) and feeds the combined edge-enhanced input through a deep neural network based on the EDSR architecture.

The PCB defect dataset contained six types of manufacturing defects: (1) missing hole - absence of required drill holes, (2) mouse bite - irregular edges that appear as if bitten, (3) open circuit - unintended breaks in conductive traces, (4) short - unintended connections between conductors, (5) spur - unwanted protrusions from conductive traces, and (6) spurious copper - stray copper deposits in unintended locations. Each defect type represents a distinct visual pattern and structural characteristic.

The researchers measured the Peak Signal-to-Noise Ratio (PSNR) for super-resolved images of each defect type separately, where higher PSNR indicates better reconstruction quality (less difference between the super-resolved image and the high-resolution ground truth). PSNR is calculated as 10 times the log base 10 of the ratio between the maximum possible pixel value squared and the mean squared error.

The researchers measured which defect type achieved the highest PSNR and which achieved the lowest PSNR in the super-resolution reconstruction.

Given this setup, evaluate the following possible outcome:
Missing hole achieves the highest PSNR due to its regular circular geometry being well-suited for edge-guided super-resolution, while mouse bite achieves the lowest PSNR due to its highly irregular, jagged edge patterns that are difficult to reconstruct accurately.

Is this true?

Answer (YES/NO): NO